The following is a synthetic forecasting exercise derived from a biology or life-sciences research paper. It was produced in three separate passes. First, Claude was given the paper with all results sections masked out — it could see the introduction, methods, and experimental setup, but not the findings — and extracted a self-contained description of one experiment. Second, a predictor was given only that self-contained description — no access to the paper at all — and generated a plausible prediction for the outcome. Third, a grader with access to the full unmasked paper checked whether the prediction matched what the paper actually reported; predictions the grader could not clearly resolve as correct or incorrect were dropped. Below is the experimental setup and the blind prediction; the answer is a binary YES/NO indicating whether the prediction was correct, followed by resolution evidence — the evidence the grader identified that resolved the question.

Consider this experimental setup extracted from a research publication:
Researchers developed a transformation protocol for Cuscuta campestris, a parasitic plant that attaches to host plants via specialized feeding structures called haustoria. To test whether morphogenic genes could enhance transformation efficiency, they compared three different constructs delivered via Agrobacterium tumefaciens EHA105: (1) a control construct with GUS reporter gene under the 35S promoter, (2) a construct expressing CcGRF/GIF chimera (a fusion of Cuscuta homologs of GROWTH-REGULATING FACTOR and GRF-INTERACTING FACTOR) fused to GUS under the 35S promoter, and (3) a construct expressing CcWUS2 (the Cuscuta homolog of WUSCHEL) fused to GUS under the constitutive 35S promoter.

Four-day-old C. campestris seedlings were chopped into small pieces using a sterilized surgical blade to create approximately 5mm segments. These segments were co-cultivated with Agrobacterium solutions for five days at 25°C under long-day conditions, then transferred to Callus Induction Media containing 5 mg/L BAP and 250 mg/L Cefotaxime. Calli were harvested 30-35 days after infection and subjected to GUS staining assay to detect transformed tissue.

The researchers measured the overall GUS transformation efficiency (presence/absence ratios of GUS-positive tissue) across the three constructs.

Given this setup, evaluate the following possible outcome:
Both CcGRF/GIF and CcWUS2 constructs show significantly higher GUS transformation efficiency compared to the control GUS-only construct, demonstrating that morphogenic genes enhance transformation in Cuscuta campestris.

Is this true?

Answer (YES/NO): NO